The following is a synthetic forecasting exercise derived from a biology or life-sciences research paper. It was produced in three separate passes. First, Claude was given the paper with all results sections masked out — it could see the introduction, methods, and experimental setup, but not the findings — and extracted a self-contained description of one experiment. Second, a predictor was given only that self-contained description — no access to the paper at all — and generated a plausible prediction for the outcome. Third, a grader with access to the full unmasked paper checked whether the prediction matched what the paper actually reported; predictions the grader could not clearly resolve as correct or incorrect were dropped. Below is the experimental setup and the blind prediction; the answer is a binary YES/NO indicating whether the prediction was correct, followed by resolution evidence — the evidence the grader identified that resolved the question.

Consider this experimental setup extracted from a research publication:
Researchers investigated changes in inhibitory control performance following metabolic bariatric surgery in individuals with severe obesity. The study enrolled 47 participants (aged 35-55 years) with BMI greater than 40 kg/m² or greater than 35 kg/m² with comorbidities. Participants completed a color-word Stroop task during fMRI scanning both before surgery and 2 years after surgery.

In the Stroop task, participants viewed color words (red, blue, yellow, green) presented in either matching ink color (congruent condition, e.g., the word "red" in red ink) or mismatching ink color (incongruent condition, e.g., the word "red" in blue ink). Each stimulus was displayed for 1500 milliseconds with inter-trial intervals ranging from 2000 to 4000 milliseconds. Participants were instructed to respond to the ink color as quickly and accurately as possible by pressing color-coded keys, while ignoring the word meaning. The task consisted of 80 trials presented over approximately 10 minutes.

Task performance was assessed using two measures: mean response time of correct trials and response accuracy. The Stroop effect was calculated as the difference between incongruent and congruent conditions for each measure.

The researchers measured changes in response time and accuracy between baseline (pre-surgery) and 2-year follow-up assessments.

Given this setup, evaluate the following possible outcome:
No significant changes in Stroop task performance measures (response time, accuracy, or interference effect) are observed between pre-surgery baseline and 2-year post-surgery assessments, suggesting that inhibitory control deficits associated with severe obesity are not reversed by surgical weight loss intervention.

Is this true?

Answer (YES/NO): NO